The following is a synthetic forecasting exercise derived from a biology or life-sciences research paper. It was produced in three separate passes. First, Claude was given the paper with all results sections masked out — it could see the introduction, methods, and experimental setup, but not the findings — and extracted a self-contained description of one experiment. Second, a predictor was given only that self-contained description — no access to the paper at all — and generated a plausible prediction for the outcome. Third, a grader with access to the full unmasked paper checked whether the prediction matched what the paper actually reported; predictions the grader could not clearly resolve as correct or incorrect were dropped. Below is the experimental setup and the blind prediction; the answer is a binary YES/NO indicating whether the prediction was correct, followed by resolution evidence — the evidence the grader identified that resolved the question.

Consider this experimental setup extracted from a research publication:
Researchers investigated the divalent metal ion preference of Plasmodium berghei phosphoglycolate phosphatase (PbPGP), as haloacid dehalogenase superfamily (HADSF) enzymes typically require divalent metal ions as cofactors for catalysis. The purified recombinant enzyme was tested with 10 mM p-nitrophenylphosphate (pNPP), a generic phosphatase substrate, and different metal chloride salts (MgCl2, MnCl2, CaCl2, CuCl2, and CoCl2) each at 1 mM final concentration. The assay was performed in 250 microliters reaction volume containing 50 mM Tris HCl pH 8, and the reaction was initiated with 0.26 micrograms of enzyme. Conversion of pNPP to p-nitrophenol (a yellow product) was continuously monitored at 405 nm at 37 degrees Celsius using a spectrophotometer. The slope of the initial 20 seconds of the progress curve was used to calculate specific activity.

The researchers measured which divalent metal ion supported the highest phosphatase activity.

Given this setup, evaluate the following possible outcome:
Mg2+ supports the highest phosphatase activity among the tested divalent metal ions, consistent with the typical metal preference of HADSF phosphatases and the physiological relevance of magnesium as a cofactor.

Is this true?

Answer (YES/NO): YES